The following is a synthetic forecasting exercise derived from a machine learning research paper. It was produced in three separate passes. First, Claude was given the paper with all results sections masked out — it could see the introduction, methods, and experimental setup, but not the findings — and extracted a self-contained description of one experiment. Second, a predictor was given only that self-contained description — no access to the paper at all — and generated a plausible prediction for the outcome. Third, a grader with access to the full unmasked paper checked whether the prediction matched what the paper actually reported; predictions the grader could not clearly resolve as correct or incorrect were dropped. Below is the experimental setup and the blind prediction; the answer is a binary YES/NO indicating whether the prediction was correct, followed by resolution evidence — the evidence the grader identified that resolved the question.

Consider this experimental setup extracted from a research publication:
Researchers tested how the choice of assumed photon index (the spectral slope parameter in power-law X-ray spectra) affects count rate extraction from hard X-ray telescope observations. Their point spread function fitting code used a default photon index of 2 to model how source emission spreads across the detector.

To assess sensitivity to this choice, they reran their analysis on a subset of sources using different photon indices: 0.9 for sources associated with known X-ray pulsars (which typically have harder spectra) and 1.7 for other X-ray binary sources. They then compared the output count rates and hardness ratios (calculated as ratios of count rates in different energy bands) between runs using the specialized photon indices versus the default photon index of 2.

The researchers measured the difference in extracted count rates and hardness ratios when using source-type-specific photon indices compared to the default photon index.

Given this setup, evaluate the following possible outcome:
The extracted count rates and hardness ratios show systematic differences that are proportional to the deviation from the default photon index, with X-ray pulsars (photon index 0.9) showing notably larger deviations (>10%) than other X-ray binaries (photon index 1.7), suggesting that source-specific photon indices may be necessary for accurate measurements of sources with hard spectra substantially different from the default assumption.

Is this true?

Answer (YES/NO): NO